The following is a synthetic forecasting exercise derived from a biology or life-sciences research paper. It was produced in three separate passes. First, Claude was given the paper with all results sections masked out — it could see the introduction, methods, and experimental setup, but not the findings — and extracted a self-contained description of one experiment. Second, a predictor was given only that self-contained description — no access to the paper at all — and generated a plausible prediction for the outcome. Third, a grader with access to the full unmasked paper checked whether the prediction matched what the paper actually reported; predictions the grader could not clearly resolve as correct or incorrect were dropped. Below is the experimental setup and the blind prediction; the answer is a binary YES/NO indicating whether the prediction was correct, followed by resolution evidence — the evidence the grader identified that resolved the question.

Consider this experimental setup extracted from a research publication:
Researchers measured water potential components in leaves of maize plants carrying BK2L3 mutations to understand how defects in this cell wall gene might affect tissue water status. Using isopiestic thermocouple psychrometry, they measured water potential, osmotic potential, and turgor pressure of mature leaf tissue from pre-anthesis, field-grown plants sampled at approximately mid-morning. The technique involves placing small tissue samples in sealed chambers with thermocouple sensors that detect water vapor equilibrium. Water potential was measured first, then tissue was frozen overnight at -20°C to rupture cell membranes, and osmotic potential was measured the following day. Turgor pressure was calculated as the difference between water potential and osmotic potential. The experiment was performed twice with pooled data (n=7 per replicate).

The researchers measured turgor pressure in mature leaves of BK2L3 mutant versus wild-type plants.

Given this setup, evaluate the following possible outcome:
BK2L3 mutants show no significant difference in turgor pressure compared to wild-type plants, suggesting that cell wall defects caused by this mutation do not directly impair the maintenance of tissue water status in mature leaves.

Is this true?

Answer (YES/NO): NO